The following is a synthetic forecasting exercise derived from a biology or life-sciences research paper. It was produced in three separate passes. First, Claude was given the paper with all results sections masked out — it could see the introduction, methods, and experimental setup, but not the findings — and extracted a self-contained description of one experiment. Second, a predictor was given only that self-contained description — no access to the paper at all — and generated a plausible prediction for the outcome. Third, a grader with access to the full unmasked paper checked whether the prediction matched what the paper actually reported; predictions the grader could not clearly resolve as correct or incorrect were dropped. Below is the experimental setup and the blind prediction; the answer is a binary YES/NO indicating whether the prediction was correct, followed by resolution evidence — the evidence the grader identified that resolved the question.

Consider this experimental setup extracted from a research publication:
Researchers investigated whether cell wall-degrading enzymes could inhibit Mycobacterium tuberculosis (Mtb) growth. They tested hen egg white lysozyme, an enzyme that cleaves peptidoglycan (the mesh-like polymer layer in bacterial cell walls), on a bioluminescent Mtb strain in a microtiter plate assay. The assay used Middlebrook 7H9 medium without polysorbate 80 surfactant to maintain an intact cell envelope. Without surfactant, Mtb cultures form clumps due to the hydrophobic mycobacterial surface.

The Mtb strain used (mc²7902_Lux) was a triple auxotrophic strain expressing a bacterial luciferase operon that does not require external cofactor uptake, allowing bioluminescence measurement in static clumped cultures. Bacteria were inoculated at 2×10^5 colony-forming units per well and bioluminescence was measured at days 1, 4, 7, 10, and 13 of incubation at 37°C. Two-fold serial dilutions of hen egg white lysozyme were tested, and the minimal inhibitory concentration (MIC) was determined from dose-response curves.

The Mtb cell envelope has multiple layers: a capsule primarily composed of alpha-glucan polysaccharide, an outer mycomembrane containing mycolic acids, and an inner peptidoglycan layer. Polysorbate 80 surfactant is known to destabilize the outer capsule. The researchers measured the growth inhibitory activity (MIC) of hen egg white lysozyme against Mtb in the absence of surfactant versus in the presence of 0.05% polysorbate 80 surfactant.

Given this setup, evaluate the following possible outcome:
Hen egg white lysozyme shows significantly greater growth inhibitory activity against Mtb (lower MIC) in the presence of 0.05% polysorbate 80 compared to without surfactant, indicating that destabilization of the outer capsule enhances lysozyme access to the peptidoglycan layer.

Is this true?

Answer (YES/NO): YES